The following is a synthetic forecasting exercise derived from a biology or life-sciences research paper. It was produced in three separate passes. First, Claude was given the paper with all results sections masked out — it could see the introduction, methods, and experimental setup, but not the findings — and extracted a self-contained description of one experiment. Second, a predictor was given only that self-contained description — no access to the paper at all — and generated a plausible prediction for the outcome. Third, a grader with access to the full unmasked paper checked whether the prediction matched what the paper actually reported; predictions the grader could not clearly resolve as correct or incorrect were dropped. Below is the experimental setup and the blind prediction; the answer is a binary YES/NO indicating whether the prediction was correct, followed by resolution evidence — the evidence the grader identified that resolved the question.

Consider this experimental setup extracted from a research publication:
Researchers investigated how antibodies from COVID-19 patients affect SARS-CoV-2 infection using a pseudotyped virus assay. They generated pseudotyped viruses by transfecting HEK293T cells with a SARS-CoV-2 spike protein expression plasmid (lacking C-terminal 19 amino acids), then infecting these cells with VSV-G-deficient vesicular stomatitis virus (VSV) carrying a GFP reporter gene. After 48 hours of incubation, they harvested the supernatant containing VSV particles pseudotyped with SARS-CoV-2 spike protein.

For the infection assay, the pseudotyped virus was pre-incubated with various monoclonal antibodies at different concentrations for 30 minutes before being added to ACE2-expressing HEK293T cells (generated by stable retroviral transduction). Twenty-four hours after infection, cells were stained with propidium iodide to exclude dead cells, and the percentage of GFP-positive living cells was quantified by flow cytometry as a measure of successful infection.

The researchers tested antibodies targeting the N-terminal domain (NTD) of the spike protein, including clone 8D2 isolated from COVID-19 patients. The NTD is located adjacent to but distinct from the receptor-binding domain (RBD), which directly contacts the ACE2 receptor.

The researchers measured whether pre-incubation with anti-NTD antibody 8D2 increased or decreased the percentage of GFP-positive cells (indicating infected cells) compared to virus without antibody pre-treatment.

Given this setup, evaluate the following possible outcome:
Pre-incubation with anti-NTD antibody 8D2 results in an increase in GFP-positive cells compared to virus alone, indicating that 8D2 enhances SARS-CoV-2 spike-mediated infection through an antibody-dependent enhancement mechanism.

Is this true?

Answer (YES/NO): YES